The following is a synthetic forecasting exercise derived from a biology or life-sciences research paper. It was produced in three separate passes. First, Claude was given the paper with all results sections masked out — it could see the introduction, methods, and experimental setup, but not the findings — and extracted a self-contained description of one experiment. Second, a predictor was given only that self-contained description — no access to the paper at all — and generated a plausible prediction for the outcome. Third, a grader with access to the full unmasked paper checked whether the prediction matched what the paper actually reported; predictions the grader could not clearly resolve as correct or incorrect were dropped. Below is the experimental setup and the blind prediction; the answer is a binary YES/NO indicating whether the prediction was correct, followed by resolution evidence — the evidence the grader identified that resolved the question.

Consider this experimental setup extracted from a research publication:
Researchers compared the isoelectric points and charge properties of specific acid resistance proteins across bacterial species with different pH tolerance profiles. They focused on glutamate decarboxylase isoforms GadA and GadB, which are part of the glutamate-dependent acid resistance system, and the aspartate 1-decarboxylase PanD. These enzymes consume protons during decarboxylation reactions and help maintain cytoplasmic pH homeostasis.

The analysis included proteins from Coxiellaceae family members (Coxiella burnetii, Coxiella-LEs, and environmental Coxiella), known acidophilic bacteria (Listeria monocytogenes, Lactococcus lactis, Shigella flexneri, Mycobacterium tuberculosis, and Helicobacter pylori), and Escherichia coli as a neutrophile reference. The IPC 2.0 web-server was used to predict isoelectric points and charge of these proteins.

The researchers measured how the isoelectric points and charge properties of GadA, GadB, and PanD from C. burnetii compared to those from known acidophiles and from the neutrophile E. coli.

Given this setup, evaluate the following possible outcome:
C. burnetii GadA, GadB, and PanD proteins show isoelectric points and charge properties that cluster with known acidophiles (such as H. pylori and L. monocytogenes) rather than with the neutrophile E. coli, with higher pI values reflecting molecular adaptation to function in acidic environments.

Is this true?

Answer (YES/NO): NO